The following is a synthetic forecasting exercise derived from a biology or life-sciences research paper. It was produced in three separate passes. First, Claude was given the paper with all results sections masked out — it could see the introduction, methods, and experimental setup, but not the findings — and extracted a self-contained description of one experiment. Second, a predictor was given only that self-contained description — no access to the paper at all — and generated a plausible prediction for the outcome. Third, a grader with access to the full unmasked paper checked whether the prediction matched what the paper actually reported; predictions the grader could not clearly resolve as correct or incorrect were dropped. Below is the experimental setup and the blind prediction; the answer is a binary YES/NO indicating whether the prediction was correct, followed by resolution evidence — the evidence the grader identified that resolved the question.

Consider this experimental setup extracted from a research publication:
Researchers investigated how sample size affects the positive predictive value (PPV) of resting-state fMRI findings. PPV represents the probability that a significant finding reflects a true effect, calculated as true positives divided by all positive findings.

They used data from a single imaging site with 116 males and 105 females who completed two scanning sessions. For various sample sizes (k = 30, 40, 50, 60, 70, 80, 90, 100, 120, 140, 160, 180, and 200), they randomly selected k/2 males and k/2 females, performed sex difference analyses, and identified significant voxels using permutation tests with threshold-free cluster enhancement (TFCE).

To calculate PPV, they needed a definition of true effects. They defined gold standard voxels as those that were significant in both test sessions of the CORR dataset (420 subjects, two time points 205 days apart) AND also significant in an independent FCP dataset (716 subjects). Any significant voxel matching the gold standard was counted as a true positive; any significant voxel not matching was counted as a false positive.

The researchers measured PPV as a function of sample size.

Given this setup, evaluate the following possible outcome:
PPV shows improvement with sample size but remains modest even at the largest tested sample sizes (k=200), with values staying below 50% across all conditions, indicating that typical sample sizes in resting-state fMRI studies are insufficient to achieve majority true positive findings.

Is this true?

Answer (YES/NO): YES